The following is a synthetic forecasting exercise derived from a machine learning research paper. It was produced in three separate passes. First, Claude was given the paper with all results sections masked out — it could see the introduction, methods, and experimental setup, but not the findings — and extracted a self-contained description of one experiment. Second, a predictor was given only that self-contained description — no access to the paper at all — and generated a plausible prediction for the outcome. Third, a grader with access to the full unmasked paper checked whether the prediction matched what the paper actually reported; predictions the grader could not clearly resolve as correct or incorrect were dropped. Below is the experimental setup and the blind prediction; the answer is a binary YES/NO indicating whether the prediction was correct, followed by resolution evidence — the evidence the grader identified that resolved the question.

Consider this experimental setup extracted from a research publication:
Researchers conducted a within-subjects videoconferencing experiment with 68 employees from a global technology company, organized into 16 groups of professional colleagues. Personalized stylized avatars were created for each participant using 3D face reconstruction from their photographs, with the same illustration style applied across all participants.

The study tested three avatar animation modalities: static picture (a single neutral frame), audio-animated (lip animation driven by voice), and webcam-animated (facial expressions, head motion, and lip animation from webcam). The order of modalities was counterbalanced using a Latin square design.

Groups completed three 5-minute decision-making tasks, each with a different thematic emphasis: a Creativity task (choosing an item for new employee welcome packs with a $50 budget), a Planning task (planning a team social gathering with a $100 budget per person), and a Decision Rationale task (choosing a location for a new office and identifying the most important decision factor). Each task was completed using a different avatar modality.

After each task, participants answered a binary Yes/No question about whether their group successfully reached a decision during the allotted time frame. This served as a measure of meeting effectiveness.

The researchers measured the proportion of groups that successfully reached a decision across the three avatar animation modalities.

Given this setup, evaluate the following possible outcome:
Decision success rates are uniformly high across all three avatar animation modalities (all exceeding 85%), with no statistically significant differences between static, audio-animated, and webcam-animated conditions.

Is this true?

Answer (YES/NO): NO